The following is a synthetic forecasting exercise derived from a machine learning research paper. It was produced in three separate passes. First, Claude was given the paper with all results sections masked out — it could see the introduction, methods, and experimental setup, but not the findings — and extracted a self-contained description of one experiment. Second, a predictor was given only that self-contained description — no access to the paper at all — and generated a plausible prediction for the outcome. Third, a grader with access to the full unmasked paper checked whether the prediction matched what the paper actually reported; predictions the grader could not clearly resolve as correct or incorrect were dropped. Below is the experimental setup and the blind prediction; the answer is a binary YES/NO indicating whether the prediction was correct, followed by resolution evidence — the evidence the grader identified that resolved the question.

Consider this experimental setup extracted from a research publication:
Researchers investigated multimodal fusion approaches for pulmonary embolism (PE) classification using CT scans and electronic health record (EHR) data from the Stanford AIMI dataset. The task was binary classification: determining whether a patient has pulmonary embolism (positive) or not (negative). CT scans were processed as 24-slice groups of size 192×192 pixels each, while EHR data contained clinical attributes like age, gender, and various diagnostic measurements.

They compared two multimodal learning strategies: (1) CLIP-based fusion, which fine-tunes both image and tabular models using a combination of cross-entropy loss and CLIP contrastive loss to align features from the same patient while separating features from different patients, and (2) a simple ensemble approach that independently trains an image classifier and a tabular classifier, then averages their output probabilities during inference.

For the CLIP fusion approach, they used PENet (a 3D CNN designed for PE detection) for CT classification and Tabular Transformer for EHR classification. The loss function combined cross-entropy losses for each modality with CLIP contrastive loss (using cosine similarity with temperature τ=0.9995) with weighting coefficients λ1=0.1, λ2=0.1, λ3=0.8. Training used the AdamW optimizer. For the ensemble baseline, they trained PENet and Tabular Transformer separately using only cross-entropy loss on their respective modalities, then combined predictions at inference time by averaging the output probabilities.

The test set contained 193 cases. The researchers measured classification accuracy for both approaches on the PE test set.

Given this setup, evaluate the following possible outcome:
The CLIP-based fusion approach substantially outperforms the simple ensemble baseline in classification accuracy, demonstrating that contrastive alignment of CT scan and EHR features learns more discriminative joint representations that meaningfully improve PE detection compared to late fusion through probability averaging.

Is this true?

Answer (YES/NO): NO